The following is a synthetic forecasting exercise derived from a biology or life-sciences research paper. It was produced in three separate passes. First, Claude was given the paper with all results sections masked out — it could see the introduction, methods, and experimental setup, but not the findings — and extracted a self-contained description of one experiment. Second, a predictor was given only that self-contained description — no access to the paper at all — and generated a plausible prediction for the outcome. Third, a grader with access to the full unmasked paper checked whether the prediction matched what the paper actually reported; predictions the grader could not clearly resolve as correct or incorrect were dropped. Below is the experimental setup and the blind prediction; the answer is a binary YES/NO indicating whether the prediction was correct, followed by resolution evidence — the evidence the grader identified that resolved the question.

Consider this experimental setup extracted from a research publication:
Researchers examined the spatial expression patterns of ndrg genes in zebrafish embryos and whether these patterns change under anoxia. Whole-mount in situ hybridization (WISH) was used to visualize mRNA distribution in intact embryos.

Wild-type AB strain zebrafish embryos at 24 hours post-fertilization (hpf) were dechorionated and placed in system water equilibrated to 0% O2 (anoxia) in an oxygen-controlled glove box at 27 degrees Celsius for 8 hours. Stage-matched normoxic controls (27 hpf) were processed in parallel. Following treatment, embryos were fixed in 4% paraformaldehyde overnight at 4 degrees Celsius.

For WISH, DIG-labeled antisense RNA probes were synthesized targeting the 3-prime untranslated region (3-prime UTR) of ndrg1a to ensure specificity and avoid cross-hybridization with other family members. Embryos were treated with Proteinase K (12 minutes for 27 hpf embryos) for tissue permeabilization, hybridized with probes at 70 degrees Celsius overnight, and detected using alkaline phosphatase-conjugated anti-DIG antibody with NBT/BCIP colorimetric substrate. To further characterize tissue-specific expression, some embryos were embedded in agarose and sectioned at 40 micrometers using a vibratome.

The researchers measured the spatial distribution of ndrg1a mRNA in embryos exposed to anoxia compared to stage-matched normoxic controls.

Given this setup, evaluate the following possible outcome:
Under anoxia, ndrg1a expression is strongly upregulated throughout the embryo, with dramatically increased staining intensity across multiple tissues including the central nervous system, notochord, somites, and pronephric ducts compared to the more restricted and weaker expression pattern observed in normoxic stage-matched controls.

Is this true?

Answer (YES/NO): NO